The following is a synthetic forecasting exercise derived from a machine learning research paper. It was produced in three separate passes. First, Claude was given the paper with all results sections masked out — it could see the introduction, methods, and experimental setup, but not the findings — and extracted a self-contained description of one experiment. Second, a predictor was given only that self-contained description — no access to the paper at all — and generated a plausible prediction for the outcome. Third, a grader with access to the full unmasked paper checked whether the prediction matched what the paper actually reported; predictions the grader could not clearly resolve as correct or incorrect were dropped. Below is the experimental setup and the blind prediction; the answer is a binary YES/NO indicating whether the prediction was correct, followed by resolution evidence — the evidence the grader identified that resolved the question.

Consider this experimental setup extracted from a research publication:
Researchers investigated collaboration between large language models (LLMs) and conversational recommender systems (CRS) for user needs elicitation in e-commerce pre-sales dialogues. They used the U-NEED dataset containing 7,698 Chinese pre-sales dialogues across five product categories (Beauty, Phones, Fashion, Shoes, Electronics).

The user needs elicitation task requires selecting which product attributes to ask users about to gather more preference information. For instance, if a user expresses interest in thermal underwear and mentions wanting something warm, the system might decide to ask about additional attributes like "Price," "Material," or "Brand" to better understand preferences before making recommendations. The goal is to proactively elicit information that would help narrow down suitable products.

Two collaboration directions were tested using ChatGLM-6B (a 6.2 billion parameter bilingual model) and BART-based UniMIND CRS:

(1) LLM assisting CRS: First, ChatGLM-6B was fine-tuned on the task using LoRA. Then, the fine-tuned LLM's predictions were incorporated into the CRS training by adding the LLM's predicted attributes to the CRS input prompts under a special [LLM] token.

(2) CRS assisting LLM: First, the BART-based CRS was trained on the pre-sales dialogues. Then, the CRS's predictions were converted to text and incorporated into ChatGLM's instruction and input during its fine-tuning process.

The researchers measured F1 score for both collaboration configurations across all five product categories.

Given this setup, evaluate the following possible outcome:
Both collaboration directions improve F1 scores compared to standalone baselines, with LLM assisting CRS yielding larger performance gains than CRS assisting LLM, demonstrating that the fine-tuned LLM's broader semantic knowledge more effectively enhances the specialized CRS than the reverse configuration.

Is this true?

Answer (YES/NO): NO